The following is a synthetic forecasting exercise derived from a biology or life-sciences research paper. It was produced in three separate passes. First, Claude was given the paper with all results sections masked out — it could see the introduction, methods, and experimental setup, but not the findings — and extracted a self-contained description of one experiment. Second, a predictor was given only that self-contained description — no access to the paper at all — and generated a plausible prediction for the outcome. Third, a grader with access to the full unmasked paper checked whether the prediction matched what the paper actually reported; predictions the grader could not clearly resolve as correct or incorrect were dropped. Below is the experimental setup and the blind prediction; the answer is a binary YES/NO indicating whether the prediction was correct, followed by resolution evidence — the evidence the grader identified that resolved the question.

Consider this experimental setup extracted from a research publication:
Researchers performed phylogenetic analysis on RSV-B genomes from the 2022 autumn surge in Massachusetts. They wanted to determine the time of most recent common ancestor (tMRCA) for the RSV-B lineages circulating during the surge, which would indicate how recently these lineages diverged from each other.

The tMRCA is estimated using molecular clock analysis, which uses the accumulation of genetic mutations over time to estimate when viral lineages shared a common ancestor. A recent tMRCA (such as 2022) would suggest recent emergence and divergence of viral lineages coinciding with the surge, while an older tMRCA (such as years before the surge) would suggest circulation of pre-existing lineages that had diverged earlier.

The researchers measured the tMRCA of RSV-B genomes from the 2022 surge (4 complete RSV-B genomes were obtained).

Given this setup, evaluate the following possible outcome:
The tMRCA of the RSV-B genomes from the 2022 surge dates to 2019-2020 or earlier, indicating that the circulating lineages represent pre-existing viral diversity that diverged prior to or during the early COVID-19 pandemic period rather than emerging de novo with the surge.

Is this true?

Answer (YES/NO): YES